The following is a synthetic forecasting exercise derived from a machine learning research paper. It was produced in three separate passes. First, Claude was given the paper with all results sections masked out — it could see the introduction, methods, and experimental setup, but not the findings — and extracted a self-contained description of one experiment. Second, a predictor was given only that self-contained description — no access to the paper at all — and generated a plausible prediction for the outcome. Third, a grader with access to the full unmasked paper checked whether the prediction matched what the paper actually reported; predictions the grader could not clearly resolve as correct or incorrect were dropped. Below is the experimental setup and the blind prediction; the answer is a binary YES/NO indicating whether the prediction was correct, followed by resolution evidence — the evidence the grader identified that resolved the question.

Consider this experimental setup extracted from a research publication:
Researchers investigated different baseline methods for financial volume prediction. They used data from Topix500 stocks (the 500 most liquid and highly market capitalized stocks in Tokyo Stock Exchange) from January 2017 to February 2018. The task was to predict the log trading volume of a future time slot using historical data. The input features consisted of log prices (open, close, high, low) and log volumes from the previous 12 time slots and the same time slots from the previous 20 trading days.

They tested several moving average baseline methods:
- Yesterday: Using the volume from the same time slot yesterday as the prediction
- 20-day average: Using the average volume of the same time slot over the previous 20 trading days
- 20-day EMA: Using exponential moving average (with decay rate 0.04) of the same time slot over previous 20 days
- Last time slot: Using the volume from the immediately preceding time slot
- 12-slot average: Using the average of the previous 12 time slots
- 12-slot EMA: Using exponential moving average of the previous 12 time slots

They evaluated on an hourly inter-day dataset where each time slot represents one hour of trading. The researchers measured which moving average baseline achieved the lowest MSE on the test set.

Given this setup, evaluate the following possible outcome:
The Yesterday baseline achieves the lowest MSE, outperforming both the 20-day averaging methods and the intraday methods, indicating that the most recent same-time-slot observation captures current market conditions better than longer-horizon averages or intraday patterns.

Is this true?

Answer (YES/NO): NO